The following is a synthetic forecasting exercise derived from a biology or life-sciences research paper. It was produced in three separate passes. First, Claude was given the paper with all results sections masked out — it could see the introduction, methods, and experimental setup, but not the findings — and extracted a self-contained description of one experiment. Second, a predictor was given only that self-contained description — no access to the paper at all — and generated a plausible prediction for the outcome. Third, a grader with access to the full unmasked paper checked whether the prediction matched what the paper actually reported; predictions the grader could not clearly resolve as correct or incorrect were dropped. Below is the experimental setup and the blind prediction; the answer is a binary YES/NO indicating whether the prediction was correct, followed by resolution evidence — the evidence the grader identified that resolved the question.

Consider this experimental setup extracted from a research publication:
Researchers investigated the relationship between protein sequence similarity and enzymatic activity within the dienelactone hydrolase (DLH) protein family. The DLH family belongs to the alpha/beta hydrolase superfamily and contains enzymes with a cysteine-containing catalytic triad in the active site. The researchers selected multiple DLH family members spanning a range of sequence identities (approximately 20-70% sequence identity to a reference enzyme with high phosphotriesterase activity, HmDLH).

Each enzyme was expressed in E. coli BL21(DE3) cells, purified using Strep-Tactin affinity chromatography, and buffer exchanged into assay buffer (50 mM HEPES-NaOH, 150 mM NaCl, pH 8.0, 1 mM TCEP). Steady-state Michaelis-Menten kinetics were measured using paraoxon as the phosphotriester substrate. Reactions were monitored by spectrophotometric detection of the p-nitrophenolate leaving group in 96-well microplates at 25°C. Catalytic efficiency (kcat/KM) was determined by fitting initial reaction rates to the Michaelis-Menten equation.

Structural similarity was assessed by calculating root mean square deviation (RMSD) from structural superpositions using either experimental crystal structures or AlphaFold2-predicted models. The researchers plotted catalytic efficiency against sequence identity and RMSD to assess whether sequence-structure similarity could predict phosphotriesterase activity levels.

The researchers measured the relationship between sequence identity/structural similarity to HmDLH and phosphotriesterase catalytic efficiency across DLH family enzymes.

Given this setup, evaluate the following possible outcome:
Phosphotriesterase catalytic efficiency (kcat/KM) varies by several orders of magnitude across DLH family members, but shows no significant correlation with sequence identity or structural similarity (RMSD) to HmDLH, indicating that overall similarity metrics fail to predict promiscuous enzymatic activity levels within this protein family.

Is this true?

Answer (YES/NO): NO